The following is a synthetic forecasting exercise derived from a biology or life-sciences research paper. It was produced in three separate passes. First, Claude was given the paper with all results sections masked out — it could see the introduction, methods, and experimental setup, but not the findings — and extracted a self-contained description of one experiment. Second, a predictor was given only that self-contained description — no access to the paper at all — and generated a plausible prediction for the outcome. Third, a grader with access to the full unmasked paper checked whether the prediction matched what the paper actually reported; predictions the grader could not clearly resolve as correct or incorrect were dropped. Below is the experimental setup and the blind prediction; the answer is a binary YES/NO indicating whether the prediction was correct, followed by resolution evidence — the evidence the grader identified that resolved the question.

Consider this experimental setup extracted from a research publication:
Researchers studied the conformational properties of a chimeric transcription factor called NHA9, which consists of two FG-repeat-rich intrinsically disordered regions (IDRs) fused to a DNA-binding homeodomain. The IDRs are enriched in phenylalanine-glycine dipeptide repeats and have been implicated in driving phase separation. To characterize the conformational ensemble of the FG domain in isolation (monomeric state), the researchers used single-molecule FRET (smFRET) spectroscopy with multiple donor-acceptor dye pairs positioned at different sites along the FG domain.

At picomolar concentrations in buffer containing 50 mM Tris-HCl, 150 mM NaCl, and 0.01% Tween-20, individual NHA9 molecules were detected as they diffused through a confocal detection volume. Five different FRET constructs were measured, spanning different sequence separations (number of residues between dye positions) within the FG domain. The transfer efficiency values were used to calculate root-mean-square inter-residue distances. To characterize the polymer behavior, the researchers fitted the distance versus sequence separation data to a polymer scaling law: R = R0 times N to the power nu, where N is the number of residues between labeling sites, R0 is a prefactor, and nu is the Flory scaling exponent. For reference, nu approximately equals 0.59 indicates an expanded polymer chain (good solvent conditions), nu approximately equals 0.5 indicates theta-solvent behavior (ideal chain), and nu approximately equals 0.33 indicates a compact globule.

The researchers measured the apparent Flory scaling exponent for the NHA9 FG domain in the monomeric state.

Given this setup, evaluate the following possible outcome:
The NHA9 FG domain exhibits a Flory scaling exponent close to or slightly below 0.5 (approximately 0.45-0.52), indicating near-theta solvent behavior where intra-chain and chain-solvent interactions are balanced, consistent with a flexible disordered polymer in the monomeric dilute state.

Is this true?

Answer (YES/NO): NO